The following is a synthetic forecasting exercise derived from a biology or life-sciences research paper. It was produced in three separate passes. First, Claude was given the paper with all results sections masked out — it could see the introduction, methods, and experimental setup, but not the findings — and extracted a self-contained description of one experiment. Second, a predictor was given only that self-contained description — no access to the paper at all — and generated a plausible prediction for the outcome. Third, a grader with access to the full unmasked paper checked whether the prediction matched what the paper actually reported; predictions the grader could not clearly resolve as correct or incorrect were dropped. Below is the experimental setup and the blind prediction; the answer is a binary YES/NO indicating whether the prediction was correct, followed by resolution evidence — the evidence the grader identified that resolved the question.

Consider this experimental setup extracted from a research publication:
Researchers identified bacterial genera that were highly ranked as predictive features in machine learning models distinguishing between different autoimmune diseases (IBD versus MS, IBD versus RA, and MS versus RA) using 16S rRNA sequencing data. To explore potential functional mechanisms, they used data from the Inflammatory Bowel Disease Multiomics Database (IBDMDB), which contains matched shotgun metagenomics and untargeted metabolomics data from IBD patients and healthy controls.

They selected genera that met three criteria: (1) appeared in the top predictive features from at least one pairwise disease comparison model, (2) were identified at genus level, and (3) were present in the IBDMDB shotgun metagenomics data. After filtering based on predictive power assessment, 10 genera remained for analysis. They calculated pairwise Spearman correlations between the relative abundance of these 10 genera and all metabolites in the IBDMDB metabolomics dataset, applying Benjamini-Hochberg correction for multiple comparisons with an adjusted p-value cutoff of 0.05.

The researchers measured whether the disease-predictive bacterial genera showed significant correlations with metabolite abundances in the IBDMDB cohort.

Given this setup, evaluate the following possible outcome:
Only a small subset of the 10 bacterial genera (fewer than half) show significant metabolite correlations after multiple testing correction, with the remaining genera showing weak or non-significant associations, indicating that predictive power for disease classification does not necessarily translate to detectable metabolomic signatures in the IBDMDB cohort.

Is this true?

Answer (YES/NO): NO